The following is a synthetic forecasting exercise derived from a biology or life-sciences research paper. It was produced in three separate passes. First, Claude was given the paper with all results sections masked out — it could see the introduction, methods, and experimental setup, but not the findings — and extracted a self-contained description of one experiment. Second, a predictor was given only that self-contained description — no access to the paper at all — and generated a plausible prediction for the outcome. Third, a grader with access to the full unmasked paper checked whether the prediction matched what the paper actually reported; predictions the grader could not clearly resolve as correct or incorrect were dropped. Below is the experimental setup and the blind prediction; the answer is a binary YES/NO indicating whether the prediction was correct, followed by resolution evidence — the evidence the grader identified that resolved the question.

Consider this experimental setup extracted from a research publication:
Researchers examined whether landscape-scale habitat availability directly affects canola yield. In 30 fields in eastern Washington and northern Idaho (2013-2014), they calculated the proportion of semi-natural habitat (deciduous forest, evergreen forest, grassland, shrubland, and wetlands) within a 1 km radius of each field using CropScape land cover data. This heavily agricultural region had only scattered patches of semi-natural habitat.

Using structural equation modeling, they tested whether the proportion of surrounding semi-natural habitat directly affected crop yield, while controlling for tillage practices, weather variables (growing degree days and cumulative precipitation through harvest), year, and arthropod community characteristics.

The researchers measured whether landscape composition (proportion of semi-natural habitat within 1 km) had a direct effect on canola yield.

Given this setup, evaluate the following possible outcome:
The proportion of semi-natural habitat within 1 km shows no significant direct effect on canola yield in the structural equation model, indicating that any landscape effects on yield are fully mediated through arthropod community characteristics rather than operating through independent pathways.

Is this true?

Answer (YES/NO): YES